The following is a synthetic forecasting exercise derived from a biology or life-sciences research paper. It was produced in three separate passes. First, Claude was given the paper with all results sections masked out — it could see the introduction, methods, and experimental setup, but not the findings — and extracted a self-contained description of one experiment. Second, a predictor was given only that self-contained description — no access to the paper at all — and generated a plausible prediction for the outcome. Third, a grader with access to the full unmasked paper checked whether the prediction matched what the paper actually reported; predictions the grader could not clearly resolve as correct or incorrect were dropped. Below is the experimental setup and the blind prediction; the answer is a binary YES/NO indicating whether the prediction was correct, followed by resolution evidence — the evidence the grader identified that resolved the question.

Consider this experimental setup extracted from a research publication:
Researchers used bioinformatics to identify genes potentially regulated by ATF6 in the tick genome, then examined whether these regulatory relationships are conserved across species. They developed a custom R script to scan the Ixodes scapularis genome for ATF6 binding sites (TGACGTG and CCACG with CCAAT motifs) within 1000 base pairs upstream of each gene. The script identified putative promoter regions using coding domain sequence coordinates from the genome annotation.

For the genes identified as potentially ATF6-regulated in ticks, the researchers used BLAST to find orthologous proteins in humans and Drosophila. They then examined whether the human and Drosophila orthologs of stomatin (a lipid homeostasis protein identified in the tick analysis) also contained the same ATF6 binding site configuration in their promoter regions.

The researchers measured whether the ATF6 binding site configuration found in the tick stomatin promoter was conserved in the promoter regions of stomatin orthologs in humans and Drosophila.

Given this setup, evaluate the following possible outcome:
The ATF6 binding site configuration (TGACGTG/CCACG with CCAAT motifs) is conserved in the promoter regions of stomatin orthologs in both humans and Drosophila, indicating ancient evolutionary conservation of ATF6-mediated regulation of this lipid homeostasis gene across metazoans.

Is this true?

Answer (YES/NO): NO